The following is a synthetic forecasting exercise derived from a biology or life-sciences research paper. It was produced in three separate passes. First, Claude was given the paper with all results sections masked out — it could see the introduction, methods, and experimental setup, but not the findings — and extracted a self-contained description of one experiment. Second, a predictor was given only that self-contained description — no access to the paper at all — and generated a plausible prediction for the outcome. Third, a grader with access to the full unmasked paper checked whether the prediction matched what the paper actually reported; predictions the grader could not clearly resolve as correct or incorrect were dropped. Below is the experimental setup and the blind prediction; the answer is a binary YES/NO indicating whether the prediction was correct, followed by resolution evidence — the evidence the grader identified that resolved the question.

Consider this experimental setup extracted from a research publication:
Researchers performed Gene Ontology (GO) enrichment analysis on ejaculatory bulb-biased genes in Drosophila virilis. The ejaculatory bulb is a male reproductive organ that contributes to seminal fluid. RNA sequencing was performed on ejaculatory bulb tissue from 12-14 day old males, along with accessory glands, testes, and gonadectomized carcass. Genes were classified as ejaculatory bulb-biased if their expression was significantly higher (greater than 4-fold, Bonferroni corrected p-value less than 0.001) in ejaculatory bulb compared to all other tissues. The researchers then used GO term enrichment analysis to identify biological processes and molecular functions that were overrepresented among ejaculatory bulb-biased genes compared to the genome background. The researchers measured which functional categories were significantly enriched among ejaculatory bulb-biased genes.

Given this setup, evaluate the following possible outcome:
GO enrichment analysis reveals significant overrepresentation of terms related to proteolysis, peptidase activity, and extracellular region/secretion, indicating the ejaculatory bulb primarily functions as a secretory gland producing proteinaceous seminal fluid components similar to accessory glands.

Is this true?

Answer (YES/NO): NO